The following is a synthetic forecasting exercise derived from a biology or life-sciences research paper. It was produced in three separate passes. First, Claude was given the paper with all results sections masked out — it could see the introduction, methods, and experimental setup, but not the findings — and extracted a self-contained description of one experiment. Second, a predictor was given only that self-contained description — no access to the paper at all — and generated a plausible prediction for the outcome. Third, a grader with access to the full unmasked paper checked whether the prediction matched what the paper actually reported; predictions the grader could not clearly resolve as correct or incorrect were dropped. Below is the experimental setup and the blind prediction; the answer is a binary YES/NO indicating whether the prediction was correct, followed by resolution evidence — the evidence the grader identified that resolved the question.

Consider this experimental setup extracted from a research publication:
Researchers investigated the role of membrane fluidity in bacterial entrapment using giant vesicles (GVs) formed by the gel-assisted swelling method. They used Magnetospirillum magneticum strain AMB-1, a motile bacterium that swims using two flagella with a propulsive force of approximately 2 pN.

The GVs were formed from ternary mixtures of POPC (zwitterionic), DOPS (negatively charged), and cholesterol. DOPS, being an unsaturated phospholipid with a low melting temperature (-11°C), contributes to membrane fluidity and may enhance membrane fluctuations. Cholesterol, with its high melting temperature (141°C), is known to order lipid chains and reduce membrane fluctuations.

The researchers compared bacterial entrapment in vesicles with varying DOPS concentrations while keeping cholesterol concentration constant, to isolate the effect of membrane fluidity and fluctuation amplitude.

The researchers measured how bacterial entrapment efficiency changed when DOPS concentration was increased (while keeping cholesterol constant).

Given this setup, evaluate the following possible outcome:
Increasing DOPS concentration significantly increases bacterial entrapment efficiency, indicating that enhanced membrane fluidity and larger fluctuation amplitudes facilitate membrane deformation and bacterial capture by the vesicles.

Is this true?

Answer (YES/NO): NO